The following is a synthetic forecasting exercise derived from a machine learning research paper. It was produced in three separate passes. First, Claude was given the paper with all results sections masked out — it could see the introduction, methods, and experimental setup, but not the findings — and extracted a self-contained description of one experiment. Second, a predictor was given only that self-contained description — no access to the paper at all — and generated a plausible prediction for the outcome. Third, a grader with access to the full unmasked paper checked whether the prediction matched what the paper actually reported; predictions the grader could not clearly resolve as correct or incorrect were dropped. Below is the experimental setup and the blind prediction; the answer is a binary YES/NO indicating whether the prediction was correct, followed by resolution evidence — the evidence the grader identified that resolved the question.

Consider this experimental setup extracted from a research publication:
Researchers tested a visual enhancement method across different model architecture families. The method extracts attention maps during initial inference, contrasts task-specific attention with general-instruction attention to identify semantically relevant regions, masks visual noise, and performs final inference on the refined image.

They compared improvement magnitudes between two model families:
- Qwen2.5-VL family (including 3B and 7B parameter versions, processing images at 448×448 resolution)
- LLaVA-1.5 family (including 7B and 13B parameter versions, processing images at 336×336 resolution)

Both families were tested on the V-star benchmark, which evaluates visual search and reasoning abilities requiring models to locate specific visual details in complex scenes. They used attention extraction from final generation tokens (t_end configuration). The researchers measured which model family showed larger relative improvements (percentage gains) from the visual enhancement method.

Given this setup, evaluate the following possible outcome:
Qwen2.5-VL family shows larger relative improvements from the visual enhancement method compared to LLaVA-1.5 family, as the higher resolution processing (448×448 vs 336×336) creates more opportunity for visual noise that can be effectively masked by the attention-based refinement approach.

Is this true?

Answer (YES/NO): NO